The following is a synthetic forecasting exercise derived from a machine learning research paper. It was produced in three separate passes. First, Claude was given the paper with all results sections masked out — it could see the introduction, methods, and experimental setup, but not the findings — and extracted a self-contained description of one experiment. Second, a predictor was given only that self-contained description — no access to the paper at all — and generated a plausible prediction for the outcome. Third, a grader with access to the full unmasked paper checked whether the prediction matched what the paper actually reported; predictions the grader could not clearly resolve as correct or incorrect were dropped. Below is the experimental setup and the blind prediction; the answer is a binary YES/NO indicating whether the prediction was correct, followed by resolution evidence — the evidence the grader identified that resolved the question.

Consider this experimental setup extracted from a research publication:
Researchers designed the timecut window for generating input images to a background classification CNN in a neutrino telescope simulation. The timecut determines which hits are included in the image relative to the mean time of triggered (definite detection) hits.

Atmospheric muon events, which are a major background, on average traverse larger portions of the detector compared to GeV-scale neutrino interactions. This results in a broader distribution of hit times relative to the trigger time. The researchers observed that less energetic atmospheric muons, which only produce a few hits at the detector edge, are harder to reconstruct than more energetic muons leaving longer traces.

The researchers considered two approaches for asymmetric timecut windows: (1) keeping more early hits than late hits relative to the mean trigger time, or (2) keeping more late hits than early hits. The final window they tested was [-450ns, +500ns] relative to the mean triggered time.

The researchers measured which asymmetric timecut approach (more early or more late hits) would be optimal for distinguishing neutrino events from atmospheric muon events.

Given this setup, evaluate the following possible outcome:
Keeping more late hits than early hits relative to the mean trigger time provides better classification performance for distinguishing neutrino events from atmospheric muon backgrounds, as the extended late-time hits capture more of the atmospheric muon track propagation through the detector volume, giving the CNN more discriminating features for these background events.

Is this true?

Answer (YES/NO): NO